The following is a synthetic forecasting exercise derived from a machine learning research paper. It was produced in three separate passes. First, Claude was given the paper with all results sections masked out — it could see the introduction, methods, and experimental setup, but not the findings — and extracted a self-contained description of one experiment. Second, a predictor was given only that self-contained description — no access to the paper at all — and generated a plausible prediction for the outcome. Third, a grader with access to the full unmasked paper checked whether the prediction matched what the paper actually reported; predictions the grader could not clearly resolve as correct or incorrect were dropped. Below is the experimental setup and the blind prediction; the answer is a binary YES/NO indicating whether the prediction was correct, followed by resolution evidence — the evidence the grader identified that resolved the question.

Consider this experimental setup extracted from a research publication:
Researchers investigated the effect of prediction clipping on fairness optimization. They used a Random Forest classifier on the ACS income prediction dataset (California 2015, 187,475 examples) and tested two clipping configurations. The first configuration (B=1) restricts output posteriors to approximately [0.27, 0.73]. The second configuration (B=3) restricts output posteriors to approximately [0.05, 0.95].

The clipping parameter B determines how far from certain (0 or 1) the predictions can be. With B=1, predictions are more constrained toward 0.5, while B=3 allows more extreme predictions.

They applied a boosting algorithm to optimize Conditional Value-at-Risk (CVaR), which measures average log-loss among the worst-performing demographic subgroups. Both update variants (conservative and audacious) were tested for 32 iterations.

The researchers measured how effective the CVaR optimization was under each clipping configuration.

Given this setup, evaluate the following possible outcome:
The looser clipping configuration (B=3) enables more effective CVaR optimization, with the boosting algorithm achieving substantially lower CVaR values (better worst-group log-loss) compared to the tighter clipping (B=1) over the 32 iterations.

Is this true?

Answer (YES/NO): NO